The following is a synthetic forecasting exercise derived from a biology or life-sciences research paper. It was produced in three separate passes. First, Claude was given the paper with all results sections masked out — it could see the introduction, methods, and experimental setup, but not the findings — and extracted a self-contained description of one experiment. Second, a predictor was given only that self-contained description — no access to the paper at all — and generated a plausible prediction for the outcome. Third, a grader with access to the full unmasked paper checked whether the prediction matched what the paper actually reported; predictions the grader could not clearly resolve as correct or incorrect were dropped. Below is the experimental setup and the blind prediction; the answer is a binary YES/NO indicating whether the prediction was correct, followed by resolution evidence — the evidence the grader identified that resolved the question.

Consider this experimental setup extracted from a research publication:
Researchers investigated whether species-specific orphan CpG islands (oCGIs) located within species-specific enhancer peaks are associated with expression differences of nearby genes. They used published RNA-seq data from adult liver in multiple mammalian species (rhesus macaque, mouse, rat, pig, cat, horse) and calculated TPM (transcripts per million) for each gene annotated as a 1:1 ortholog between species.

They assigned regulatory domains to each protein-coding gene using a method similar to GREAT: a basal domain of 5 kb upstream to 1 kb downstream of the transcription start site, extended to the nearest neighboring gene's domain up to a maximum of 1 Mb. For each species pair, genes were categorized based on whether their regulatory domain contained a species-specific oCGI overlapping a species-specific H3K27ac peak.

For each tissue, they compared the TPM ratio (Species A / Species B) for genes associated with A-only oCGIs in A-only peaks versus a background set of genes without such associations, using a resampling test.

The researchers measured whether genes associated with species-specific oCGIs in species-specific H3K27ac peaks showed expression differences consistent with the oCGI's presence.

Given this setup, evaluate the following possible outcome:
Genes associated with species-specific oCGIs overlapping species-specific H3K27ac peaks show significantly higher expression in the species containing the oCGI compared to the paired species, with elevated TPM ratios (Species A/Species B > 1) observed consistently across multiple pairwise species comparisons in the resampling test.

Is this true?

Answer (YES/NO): YES